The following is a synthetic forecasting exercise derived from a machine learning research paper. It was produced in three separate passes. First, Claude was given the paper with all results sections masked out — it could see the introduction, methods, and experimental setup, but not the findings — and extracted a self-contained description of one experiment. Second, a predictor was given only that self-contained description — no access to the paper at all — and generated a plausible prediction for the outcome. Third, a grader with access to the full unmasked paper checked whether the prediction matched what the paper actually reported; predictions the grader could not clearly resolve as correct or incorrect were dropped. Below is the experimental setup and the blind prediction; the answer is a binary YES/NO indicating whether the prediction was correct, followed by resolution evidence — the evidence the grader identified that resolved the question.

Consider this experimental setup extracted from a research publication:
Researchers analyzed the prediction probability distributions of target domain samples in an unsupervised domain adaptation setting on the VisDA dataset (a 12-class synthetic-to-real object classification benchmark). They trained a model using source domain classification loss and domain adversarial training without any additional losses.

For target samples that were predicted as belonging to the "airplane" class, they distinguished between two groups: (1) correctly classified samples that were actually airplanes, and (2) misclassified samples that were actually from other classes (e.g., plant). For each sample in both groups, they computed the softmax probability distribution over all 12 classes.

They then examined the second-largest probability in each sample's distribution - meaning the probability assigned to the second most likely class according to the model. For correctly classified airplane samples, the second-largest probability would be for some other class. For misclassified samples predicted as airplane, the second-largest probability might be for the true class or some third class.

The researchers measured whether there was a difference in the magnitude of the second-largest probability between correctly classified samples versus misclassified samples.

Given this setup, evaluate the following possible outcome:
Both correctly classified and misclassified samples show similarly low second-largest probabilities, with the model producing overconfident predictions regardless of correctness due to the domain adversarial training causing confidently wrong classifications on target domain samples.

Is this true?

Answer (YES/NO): NO